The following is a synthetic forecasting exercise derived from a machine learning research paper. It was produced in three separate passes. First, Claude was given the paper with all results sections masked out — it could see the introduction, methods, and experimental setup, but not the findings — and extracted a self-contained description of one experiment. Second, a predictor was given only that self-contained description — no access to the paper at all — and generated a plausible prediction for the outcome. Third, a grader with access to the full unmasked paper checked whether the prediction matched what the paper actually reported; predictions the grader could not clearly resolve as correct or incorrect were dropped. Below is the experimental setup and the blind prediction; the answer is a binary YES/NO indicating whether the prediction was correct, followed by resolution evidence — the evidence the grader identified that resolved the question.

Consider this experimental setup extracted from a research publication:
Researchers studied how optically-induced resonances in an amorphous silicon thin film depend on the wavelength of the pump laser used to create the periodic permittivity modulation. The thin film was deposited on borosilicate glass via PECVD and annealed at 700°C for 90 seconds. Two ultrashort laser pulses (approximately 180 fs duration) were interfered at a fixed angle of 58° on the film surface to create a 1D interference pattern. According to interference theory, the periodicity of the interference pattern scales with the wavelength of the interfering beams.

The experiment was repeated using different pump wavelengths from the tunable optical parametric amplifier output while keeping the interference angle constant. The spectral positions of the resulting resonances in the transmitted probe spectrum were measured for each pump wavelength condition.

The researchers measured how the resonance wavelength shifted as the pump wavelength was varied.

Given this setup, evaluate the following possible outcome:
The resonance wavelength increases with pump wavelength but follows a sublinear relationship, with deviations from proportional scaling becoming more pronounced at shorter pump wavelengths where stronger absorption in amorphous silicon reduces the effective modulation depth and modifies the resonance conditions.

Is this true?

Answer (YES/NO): NO